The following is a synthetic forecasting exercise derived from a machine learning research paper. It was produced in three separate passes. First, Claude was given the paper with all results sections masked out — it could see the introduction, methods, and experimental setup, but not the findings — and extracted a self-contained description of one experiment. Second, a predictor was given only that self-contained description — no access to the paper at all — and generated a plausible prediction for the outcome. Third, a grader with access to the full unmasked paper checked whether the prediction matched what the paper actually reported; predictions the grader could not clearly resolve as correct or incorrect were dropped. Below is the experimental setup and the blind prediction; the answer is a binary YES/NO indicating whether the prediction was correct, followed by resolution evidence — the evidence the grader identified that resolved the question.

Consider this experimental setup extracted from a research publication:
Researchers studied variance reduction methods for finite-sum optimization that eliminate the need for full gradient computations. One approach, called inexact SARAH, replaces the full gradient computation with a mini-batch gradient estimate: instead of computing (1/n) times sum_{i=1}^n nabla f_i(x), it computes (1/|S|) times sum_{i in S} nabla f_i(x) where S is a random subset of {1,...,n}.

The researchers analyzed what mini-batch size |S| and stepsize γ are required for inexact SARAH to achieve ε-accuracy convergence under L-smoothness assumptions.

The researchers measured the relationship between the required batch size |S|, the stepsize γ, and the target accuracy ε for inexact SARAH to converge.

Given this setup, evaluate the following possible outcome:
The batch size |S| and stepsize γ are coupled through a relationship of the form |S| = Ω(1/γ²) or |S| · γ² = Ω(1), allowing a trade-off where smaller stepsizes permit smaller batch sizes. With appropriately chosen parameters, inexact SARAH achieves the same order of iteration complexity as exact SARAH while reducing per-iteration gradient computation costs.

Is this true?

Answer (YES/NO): NO